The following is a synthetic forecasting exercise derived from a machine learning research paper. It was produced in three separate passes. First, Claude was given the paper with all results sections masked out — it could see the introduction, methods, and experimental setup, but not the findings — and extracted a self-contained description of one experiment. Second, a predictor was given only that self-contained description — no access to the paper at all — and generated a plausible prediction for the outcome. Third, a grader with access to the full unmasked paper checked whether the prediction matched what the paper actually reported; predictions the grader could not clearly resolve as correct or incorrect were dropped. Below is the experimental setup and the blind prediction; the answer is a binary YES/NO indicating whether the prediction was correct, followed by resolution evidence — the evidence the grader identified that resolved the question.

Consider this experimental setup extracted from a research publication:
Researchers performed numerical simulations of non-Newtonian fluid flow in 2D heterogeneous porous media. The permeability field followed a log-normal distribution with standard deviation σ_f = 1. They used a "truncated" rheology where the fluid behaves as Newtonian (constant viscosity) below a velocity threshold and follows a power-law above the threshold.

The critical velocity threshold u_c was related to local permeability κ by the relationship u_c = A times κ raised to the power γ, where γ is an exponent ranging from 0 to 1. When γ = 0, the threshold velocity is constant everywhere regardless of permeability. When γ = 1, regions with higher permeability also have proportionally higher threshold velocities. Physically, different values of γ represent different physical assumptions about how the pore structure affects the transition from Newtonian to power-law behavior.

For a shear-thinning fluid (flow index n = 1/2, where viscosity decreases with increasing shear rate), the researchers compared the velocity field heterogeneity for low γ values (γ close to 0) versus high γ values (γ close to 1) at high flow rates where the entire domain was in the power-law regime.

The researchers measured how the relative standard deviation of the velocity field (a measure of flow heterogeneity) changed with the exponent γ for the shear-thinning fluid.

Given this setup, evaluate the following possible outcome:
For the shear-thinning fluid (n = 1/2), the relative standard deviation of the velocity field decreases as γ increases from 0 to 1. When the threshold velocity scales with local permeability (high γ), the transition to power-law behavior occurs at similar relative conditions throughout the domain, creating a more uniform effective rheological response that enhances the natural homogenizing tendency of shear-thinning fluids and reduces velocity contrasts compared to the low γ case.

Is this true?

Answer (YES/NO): NO